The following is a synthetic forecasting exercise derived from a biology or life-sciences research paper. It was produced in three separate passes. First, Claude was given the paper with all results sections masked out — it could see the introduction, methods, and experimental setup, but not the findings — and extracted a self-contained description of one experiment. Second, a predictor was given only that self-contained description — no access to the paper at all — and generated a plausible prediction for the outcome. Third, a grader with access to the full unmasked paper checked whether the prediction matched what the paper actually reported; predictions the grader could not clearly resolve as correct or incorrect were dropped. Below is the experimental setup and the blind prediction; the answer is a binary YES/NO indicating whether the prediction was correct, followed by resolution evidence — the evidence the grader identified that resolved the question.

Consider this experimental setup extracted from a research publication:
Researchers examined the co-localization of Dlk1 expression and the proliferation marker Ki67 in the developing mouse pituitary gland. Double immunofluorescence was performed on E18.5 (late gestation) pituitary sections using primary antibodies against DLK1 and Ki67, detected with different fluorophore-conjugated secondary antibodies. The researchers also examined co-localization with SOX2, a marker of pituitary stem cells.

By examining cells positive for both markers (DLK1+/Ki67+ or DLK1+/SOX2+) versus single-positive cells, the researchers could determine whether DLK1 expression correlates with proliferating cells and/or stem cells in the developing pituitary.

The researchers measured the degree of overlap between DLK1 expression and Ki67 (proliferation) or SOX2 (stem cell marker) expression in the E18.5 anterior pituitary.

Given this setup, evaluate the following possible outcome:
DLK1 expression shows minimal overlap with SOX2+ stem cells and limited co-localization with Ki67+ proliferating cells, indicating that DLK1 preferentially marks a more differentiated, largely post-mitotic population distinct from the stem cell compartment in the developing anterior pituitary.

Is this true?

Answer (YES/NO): NO